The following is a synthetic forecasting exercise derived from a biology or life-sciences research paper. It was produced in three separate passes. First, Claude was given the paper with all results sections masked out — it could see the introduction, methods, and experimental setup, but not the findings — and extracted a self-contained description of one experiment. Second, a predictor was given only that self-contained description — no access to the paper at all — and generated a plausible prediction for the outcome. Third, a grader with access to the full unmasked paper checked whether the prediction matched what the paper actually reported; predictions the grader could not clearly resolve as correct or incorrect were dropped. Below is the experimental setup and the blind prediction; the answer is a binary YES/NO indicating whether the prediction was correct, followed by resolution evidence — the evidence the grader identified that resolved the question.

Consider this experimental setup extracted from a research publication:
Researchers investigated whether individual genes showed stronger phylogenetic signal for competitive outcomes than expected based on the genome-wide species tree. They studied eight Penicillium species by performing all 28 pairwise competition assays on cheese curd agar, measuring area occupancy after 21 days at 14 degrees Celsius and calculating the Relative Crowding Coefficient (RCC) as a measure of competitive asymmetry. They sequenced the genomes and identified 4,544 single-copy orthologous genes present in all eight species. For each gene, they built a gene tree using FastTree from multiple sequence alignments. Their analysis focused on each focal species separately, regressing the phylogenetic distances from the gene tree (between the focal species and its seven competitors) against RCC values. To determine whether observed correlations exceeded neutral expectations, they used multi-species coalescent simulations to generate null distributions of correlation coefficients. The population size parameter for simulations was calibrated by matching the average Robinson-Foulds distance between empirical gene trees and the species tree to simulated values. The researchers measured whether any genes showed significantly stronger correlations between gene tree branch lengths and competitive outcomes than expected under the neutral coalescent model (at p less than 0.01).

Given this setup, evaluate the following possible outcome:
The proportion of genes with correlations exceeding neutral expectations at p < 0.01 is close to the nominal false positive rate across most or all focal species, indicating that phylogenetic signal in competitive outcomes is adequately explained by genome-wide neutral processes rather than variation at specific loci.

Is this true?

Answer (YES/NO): NO